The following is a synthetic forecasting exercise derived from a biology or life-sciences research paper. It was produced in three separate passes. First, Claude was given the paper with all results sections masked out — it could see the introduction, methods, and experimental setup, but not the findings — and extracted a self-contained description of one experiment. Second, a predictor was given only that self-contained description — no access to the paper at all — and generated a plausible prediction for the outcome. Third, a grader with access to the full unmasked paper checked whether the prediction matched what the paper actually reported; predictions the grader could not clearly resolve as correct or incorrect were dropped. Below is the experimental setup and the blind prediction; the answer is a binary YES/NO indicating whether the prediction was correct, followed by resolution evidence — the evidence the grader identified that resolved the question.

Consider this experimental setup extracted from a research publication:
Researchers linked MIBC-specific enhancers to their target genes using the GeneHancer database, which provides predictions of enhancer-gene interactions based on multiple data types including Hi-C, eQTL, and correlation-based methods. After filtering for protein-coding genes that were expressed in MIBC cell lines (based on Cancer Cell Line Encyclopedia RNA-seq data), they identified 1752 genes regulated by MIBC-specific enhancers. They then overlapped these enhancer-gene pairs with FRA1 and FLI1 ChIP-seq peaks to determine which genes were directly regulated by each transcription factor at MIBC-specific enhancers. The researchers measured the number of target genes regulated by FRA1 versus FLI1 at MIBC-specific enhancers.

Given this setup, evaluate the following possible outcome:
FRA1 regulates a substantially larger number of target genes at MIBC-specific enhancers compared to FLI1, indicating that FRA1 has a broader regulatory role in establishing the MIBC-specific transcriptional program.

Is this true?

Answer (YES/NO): YES